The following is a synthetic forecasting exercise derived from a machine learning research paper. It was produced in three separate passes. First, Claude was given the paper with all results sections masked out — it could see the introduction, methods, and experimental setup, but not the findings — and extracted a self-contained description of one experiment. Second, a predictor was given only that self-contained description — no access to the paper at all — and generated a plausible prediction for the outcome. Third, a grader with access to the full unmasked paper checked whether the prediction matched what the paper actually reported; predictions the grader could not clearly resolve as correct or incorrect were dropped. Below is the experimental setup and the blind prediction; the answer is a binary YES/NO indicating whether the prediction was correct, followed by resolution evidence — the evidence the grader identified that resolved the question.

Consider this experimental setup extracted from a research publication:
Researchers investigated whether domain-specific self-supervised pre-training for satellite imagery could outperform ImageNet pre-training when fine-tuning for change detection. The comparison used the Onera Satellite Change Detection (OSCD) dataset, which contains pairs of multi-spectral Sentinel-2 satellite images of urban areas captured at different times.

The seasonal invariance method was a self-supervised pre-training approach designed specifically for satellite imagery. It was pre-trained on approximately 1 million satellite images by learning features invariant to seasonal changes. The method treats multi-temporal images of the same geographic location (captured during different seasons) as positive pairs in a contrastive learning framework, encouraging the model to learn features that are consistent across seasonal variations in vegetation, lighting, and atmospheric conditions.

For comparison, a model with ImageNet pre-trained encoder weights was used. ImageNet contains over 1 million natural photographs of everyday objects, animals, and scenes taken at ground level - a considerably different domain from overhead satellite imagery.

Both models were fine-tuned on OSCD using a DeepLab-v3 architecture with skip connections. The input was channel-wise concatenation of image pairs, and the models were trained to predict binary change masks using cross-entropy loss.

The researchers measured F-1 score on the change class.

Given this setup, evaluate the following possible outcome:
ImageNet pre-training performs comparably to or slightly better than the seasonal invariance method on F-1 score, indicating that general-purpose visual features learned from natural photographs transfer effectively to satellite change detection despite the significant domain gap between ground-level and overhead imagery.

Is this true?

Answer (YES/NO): YES